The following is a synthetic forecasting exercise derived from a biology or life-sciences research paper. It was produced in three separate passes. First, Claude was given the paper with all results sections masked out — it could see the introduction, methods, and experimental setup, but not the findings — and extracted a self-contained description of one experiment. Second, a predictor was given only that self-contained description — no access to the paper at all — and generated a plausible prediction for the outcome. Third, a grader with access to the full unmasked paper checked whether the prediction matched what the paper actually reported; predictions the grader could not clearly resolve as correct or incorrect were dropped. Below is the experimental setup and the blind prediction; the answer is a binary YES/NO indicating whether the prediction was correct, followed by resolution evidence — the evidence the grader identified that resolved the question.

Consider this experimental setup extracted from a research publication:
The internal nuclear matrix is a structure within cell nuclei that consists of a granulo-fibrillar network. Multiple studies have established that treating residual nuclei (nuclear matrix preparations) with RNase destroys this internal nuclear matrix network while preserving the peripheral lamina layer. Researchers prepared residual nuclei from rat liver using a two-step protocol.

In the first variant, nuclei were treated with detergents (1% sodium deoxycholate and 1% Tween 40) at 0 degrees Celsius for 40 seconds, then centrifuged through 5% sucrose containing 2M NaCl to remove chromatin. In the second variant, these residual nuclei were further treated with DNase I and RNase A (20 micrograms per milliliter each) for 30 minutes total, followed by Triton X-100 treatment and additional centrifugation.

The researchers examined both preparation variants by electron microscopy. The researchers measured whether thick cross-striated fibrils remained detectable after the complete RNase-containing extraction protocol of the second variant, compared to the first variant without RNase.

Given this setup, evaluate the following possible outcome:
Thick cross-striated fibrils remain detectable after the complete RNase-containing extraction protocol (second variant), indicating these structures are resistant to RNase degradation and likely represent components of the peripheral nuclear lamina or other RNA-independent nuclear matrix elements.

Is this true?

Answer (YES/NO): YES